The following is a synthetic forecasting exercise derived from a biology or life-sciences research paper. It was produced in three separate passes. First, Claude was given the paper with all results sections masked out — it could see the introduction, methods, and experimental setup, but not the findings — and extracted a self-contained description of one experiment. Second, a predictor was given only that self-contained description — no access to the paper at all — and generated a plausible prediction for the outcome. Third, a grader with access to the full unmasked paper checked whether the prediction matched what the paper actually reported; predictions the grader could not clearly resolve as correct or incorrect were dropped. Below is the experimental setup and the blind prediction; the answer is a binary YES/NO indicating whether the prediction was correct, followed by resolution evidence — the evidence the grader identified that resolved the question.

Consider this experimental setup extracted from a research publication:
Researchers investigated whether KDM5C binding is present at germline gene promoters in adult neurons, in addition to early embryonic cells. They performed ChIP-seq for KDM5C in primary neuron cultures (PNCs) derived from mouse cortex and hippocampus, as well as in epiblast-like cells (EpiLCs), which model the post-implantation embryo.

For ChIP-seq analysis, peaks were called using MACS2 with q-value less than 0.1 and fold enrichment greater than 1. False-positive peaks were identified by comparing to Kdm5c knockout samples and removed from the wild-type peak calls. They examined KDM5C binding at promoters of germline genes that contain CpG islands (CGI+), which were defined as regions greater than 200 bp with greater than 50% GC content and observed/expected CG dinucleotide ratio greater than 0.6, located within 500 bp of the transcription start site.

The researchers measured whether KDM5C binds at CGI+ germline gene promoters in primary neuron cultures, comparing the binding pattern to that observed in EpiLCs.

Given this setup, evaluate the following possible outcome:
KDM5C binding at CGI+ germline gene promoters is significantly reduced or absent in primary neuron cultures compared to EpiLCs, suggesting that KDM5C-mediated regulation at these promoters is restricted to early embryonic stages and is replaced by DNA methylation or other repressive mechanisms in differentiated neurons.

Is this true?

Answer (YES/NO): YES